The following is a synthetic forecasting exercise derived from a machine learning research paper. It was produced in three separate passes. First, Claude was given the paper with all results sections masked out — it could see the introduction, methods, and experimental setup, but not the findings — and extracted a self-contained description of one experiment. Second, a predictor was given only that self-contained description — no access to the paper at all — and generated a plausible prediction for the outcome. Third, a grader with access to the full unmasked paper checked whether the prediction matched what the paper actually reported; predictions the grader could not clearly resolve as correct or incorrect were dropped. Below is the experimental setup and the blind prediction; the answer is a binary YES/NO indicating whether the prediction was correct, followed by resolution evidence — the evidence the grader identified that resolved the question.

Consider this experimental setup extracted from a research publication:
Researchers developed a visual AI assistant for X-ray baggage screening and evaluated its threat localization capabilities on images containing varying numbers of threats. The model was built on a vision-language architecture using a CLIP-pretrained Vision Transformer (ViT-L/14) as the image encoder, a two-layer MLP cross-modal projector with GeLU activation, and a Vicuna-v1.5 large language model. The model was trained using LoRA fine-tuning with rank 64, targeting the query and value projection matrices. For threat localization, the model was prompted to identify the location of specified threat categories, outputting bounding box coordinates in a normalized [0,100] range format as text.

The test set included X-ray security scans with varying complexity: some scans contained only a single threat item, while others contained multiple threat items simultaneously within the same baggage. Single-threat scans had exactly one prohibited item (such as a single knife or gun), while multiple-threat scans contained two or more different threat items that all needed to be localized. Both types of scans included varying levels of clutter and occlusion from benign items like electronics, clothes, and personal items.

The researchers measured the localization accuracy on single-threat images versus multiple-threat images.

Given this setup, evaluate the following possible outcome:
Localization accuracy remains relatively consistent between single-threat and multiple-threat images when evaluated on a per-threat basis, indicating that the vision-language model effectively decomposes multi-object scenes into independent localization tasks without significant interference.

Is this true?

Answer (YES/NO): NO